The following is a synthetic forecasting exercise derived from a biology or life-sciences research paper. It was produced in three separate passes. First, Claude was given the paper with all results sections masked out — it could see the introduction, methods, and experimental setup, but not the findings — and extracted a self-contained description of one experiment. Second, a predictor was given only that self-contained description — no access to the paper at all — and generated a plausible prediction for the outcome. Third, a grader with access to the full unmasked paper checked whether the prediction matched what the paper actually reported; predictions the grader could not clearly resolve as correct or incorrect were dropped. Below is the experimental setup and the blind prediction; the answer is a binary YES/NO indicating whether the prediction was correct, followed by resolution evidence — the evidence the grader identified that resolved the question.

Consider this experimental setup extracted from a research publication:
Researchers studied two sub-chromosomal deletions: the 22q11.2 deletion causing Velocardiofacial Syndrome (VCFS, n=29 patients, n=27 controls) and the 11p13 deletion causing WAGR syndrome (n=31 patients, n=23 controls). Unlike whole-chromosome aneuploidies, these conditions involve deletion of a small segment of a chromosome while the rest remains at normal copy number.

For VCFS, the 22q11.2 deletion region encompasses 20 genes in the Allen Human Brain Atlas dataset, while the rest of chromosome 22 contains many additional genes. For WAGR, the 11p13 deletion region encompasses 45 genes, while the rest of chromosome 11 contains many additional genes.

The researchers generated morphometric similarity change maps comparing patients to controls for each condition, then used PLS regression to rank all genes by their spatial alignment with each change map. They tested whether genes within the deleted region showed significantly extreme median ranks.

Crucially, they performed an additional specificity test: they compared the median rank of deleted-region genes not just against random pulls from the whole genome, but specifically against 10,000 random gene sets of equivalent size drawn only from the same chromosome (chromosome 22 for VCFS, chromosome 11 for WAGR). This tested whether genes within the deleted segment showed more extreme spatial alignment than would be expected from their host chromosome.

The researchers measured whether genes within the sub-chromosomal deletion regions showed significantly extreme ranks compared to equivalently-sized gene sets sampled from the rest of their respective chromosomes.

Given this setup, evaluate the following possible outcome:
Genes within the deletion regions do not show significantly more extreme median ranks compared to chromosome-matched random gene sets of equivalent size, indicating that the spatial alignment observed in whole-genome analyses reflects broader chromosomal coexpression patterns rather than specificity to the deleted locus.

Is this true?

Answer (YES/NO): NO